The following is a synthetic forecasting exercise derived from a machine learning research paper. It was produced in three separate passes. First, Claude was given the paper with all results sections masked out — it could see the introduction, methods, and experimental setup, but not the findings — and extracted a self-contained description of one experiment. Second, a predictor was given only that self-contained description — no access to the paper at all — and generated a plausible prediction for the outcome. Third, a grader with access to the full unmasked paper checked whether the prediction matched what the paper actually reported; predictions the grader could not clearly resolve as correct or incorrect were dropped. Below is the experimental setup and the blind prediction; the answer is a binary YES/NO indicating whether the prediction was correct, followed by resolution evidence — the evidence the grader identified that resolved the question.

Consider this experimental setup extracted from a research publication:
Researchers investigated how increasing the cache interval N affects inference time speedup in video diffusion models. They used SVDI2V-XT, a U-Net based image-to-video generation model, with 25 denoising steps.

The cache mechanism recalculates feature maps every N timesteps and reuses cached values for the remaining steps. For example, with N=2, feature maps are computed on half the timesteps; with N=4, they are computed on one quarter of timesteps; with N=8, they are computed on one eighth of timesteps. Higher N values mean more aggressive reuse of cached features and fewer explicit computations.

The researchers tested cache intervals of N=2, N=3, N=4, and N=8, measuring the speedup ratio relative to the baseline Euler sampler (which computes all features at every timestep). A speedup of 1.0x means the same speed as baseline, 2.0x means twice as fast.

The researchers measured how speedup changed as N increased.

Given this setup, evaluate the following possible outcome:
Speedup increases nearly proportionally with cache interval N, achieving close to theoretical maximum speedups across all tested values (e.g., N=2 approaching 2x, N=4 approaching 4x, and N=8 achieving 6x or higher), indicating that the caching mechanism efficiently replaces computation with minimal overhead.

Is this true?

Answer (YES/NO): NO